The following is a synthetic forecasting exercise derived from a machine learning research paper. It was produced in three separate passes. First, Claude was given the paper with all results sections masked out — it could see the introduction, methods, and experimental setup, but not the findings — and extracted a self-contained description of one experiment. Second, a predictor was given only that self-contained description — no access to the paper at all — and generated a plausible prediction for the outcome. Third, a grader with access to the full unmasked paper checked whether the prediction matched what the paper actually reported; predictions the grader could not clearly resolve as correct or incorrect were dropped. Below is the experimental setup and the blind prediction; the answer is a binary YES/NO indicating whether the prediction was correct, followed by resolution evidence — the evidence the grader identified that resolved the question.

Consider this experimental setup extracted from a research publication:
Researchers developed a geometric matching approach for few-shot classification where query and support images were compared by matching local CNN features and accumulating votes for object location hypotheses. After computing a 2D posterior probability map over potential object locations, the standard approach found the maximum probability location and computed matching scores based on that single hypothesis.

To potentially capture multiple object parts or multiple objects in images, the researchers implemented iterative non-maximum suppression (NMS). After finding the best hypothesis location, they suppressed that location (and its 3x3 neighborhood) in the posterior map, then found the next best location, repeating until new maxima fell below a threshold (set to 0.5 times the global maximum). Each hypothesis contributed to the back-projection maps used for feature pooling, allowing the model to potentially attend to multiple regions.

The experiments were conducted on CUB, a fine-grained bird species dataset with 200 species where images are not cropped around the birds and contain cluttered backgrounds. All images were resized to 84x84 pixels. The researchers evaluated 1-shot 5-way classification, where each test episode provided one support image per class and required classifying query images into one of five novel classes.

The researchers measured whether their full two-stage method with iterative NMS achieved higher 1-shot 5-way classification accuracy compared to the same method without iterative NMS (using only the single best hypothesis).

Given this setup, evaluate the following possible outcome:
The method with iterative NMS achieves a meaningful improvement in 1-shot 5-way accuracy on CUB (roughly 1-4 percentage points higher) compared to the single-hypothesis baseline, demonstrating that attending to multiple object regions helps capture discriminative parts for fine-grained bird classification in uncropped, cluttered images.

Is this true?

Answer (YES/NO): NO